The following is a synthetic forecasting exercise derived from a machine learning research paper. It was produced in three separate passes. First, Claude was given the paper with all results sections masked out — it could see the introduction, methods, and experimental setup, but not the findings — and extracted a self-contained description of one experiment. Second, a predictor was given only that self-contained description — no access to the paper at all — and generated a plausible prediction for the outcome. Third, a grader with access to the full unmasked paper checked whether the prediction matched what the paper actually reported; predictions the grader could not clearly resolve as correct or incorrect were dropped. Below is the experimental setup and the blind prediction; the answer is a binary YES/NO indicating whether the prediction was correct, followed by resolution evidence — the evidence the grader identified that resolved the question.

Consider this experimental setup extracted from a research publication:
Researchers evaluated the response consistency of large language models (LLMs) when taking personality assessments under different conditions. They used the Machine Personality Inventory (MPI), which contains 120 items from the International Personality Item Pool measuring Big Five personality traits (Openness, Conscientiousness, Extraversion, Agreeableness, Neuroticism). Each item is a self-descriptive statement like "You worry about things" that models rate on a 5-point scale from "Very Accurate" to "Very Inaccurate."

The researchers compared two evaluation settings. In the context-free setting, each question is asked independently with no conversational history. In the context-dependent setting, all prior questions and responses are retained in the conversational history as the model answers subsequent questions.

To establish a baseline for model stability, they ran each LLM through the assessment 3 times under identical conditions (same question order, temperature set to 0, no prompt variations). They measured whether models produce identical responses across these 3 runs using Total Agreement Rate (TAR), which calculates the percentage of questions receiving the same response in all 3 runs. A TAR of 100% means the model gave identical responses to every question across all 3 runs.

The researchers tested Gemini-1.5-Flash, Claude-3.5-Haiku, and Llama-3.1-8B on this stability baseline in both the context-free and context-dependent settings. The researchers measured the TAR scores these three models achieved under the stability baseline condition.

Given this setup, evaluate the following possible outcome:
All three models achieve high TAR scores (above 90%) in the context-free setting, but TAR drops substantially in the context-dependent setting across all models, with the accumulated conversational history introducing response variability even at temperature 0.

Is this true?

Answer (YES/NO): NO